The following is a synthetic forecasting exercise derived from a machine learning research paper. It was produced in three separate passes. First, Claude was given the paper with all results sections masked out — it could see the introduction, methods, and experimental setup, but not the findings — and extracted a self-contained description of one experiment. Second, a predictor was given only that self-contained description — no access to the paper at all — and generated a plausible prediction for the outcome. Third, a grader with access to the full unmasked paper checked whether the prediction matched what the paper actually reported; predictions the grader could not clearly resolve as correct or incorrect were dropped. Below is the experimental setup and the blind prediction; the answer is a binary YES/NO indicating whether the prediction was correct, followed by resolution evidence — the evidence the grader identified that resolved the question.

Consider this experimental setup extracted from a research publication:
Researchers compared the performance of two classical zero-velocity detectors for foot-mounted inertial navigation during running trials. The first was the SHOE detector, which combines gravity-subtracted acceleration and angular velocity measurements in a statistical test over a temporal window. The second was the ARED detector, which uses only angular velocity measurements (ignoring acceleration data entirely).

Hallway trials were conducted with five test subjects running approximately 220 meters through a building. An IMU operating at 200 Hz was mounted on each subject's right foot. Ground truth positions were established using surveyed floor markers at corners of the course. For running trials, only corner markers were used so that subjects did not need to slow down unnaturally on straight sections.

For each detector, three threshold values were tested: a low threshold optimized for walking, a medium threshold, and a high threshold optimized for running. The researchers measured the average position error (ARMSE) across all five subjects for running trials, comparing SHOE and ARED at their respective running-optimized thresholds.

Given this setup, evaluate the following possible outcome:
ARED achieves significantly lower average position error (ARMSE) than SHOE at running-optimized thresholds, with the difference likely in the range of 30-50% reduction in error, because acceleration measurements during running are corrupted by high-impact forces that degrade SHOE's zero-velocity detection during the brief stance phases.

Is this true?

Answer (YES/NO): NO